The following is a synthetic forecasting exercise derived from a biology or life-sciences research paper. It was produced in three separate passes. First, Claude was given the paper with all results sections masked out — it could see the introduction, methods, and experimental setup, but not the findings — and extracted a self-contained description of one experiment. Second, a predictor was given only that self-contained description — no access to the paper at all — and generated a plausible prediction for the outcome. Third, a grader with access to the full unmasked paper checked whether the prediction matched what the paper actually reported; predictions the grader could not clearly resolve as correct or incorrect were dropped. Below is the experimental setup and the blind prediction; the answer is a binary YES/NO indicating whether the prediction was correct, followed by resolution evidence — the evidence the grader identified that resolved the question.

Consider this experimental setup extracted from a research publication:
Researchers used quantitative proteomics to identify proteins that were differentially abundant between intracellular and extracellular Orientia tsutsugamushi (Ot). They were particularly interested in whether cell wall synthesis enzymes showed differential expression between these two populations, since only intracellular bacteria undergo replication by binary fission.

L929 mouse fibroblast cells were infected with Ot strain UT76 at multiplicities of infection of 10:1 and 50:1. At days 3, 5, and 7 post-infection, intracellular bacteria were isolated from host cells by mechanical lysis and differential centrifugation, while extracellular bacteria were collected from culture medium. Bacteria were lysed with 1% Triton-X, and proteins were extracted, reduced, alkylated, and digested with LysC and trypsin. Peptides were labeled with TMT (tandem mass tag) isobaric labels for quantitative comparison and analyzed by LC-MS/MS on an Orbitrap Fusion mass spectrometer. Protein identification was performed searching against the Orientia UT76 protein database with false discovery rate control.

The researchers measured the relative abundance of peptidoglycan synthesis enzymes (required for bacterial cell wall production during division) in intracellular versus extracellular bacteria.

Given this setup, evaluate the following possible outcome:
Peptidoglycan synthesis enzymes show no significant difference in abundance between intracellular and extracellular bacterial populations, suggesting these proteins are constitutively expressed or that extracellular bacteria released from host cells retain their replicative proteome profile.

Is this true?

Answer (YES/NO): NO